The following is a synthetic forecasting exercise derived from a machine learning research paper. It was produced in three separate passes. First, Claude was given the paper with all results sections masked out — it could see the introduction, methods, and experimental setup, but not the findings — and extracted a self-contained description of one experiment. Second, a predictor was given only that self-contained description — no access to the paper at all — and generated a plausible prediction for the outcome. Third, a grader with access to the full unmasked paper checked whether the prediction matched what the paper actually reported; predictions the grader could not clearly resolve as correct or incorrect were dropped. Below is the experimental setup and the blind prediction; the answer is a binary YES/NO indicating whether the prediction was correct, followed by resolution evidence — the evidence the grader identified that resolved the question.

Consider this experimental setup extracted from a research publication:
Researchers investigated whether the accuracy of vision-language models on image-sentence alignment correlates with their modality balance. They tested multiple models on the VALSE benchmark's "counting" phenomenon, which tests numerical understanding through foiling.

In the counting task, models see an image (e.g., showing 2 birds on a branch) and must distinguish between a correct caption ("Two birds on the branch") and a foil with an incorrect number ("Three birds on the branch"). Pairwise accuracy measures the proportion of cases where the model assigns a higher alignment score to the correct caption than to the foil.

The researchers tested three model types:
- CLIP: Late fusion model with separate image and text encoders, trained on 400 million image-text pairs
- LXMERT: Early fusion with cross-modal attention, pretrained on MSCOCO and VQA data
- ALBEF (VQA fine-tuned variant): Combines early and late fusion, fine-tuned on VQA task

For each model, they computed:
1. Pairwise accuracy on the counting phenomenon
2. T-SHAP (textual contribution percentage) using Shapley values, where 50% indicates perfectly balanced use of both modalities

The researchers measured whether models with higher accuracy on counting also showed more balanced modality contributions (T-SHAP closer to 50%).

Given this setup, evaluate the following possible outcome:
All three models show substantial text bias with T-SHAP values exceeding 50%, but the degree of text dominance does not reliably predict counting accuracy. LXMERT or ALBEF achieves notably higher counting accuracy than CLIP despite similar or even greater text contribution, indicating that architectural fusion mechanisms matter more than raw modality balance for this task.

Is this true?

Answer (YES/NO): NO